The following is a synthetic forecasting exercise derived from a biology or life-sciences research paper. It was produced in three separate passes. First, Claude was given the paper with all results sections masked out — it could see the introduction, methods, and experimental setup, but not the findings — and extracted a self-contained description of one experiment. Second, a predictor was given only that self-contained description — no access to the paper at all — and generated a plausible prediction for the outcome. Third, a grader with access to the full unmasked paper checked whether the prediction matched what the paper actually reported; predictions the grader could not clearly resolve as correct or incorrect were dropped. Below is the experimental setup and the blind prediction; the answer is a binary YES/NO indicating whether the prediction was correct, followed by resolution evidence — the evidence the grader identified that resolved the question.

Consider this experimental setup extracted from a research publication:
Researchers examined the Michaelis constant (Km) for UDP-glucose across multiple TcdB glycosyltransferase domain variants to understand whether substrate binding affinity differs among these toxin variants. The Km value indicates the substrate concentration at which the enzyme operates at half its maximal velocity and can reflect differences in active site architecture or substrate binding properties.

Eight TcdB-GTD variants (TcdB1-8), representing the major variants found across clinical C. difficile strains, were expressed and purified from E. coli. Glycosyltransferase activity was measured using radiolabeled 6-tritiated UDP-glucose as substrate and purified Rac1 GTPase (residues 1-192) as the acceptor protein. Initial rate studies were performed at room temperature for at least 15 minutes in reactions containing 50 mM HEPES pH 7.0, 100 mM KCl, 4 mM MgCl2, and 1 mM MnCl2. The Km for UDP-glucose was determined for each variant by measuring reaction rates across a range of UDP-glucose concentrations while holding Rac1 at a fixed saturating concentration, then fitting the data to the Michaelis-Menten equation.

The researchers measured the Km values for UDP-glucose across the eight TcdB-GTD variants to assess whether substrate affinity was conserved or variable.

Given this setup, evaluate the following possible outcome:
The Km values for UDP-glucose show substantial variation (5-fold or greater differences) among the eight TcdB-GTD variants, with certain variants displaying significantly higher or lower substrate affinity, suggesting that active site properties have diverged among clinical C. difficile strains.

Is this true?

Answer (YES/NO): NO